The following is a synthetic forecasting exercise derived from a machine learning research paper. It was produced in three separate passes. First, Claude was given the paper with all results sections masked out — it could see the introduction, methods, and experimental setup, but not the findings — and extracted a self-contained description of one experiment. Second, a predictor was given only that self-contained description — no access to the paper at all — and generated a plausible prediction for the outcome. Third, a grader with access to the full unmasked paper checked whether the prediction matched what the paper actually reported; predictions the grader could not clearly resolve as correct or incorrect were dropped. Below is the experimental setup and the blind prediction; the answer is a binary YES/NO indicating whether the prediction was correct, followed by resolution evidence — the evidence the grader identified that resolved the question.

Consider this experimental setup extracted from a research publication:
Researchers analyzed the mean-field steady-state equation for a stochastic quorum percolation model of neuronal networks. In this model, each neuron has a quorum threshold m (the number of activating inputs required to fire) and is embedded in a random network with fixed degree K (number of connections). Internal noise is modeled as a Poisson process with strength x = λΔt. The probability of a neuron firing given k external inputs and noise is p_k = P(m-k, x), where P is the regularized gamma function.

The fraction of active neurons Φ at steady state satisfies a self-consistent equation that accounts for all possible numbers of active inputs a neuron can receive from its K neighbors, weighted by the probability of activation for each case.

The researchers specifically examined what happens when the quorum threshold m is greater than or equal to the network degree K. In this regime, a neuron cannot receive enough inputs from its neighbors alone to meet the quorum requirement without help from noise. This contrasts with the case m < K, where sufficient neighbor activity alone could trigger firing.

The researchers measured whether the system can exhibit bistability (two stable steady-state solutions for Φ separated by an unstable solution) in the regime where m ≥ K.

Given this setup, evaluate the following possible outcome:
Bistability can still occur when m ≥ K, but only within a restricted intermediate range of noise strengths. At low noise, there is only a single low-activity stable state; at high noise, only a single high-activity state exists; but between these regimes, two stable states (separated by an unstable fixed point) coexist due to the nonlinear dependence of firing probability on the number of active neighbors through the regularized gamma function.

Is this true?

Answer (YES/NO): NO